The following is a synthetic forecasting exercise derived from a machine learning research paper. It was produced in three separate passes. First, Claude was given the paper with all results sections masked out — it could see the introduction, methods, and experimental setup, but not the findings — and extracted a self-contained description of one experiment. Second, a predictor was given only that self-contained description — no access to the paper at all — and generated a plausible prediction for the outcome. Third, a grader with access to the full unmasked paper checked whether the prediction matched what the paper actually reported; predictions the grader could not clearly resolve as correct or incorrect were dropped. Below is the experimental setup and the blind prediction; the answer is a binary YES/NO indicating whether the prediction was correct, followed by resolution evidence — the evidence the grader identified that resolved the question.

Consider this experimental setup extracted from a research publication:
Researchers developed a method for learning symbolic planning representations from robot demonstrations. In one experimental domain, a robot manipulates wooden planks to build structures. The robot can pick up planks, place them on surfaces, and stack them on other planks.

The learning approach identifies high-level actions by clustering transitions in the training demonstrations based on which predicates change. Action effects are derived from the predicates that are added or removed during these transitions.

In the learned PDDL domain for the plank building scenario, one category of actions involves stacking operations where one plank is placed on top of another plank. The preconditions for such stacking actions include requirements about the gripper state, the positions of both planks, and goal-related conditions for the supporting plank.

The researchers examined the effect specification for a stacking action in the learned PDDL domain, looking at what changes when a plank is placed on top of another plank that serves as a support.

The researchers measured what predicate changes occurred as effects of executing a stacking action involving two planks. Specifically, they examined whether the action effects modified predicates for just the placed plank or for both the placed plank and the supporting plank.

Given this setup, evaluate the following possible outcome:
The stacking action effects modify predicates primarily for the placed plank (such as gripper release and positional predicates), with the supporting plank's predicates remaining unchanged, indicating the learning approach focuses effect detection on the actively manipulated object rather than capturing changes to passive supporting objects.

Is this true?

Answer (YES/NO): NO